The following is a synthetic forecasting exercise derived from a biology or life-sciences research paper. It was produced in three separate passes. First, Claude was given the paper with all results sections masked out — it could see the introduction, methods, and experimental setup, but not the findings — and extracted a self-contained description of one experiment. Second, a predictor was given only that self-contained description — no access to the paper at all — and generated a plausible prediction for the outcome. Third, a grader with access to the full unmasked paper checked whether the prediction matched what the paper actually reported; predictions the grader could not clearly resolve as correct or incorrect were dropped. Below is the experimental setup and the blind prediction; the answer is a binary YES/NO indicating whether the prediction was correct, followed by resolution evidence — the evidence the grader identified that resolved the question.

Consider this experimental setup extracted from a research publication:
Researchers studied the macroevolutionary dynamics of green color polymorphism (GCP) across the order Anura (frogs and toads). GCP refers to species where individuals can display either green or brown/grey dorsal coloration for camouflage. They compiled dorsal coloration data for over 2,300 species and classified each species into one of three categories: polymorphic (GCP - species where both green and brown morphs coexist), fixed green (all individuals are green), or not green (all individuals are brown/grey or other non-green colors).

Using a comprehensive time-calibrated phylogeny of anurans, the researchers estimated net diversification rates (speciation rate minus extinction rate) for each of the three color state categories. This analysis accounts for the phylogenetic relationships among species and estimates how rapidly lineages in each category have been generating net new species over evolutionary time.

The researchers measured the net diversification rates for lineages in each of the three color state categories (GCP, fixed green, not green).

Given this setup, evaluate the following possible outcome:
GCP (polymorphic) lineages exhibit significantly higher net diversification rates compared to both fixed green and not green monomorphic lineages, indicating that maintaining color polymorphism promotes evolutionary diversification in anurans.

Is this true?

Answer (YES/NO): YES